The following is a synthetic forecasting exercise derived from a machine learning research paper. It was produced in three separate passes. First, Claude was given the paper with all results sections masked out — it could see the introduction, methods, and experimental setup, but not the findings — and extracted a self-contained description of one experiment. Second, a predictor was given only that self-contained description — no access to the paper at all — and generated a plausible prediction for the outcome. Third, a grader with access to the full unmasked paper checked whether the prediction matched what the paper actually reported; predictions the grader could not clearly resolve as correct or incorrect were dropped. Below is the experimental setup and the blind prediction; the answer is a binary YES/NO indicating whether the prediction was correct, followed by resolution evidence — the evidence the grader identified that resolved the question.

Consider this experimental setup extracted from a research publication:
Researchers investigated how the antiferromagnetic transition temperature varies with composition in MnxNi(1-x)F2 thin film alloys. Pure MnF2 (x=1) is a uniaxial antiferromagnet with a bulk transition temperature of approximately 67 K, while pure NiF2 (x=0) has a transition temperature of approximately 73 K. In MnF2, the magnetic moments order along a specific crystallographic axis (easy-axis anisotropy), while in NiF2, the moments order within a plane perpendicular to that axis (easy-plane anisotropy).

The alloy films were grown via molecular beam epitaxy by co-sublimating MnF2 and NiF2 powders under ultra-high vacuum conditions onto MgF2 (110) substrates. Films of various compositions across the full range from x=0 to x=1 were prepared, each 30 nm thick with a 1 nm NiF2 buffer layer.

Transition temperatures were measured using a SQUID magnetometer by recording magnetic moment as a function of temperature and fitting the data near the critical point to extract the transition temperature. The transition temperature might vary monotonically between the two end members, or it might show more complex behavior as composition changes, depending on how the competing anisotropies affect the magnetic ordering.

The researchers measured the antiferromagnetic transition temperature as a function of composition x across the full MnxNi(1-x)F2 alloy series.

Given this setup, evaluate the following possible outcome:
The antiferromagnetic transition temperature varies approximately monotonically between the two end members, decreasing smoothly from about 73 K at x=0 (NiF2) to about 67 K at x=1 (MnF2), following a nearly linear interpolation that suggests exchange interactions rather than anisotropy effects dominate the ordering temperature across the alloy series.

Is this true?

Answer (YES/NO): NO